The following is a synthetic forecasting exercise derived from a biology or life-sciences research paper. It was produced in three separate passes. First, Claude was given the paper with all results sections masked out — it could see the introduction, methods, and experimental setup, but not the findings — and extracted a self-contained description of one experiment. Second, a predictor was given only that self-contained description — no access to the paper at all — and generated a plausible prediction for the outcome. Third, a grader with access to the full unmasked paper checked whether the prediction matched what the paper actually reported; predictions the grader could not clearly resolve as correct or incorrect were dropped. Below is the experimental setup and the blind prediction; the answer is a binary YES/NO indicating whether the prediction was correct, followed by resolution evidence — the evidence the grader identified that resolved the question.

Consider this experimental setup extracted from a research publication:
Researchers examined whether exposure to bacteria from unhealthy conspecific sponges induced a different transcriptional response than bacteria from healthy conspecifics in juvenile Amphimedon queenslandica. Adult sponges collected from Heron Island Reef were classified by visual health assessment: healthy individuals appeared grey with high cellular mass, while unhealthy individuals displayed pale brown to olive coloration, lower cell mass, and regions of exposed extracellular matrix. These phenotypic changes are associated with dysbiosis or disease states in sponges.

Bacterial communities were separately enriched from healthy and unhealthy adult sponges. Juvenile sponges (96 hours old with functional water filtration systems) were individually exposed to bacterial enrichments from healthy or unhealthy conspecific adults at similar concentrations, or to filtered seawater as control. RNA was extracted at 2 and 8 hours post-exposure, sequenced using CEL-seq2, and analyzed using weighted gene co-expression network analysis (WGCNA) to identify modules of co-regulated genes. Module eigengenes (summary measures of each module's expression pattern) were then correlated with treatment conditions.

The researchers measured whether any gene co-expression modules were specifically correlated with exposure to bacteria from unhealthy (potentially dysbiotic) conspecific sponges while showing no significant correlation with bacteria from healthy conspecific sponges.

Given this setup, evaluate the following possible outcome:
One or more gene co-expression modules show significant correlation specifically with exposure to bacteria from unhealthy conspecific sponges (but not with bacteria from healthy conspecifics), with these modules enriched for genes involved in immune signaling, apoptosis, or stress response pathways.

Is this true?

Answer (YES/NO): NO